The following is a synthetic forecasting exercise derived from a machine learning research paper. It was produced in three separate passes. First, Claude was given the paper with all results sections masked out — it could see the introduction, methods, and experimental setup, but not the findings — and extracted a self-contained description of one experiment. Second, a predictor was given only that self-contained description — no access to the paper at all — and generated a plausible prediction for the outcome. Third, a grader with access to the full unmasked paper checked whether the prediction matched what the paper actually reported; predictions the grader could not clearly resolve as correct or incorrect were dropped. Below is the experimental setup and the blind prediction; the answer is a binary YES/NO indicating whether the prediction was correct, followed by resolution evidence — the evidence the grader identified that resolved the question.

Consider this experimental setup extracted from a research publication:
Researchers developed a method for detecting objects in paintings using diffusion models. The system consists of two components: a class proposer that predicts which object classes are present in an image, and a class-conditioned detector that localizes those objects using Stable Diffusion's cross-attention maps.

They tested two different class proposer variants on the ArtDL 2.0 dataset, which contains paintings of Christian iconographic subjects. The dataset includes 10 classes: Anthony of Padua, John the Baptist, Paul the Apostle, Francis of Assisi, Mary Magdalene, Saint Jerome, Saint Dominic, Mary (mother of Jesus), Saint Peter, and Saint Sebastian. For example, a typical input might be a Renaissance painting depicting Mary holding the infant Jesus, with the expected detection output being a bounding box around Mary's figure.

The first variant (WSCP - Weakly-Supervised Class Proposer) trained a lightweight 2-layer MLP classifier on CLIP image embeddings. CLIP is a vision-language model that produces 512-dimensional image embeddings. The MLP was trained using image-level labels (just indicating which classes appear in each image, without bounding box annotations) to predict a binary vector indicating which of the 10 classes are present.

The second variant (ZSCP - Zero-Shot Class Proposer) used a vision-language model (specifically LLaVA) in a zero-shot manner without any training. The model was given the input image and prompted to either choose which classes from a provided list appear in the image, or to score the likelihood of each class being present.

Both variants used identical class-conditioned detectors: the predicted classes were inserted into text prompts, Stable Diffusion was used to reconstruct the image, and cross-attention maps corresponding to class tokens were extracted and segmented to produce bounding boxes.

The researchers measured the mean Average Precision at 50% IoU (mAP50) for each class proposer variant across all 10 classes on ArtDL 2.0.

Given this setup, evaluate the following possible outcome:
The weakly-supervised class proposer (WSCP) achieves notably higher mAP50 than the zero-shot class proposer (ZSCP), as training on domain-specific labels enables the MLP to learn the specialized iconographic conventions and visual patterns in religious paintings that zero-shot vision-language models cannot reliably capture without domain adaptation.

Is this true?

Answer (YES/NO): YES